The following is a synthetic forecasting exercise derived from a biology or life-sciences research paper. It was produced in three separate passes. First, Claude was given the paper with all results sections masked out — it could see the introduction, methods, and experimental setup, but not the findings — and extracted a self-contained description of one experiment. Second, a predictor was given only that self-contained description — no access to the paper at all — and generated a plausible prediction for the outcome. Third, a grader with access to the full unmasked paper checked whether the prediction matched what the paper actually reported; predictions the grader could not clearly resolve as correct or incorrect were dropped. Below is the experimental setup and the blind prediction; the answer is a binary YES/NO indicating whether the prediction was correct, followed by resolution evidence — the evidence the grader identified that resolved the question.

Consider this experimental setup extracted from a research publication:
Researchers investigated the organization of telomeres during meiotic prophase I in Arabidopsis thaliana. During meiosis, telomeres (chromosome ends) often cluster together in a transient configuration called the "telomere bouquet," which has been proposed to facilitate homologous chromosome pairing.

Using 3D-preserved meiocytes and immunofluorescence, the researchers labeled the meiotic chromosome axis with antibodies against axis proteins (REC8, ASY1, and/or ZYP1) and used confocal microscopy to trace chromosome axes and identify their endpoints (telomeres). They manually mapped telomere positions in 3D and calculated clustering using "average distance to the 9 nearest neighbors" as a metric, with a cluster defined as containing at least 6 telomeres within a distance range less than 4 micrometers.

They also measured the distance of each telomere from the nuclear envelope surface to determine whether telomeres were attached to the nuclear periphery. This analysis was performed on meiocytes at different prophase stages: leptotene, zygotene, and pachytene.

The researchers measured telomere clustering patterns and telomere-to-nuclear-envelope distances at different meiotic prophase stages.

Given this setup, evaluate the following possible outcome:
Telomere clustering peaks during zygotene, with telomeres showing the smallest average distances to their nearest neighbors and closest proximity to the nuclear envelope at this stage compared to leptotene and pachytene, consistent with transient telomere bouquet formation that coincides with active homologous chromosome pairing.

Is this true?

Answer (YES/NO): YES